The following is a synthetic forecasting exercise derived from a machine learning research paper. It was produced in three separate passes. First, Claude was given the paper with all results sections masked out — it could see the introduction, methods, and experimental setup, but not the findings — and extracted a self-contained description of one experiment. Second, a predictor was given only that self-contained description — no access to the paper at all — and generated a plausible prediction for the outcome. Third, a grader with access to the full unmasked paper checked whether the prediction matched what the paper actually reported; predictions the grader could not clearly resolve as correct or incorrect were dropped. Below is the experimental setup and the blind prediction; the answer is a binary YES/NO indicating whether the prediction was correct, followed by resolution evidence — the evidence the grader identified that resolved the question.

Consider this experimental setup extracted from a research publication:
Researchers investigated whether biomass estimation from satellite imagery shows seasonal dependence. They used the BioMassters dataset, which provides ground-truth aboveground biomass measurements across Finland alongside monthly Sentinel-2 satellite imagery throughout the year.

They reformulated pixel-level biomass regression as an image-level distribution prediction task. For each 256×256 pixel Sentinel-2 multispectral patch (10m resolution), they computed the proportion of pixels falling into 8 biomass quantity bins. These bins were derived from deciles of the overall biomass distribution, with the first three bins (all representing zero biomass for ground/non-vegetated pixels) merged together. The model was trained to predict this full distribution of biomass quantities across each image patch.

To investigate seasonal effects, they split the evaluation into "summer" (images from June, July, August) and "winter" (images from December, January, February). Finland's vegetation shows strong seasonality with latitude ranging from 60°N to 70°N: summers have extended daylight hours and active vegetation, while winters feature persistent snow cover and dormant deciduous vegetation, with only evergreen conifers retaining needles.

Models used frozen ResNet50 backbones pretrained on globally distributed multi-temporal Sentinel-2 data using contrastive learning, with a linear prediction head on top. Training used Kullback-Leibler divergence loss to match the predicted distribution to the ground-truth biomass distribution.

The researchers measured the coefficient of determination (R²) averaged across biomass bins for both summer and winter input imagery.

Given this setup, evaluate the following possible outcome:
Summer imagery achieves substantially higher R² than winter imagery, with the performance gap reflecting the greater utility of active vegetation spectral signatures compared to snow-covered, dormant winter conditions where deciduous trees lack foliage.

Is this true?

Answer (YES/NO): YES